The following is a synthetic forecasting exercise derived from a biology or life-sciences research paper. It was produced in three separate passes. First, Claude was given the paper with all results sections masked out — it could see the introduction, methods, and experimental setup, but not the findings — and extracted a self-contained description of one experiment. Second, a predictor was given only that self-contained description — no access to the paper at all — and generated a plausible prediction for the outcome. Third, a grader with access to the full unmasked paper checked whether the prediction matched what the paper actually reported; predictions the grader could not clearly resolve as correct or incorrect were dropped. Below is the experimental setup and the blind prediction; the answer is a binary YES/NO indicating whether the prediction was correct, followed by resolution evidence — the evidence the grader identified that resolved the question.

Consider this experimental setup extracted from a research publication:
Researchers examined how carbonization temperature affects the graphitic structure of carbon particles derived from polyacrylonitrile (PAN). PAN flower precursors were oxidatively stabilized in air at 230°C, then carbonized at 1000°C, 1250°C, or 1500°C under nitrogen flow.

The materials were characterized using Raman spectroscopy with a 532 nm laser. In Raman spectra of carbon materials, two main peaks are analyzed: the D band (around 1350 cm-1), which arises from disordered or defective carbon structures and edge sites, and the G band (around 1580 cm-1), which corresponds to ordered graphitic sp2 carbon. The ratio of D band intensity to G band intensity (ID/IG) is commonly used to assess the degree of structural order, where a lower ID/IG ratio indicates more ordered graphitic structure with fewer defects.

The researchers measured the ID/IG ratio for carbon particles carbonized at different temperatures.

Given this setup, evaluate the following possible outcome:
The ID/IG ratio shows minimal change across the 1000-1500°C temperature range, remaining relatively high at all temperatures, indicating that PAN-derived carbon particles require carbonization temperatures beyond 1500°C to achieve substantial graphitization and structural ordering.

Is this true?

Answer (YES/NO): YES